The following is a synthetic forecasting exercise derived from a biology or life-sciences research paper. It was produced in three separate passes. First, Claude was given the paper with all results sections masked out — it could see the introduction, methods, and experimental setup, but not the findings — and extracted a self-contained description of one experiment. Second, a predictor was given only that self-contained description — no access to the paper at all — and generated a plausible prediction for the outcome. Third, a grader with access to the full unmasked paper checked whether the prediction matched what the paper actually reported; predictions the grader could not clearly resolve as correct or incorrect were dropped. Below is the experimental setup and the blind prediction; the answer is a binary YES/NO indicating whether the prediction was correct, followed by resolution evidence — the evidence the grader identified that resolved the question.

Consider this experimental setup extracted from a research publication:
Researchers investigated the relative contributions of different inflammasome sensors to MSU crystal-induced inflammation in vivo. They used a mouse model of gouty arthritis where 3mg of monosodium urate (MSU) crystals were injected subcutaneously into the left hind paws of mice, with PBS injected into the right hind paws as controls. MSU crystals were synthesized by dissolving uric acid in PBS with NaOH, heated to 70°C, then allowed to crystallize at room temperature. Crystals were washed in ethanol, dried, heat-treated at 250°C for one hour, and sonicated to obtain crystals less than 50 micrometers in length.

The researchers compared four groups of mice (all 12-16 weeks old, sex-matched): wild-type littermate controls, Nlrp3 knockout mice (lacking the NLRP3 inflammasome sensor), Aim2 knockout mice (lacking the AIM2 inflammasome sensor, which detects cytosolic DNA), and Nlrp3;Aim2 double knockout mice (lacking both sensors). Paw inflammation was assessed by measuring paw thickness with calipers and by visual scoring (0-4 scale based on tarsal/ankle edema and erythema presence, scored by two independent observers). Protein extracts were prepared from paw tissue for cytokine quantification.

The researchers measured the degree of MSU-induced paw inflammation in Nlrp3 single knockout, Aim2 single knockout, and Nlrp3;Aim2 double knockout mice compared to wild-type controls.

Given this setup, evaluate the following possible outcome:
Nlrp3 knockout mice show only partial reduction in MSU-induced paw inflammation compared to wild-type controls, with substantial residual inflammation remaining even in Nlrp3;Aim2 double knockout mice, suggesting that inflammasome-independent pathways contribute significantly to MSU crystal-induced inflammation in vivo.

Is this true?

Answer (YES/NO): NO